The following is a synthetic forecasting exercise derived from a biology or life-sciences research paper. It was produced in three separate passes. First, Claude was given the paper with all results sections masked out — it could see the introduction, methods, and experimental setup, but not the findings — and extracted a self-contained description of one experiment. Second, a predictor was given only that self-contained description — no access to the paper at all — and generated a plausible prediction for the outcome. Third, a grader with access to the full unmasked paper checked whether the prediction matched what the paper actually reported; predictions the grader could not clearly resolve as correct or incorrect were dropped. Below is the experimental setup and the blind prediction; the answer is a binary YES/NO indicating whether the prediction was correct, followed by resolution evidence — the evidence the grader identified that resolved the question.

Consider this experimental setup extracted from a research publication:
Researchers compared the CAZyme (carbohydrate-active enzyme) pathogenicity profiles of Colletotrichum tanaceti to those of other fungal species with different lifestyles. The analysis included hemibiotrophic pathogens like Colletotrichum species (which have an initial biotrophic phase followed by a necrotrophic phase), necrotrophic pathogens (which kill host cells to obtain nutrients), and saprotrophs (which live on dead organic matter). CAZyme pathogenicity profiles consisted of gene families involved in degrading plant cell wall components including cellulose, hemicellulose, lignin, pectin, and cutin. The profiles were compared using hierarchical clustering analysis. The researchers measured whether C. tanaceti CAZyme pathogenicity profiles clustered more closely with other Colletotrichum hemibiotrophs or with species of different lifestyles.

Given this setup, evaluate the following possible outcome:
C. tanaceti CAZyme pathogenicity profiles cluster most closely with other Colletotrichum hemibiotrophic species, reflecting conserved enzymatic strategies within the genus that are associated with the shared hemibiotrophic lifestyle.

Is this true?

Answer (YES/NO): NO